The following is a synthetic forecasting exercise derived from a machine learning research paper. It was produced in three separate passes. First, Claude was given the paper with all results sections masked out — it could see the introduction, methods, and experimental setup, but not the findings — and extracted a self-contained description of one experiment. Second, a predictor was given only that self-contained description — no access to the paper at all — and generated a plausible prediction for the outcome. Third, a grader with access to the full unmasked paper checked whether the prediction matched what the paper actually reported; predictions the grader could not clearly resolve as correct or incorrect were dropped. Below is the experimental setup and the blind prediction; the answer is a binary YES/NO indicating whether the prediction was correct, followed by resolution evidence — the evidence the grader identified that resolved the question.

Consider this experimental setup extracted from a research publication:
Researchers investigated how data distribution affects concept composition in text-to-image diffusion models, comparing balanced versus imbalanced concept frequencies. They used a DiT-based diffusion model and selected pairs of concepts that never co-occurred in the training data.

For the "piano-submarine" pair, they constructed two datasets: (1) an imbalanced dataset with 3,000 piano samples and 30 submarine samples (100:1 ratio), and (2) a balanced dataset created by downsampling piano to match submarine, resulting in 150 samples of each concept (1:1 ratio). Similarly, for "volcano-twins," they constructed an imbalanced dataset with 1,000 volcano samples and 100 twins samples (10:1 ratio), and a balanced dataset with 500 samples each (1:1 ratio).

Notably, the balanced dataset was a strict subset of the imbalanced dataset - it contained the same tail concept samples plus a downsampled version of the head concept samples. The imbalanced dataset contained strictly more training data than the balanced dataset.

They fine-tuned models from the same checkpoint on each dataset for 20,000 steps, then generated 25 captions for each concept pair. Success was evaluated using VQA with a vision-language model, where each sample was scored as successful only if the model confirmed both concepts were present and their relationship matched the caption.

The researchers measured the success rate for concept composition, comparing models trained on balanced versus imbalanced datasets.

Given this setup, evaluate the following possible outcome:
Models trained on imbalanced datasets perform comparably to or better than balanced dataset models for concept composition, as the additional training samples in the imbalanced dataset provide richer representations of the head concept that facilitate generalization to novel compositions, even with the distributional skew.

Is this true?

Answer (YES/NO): NO